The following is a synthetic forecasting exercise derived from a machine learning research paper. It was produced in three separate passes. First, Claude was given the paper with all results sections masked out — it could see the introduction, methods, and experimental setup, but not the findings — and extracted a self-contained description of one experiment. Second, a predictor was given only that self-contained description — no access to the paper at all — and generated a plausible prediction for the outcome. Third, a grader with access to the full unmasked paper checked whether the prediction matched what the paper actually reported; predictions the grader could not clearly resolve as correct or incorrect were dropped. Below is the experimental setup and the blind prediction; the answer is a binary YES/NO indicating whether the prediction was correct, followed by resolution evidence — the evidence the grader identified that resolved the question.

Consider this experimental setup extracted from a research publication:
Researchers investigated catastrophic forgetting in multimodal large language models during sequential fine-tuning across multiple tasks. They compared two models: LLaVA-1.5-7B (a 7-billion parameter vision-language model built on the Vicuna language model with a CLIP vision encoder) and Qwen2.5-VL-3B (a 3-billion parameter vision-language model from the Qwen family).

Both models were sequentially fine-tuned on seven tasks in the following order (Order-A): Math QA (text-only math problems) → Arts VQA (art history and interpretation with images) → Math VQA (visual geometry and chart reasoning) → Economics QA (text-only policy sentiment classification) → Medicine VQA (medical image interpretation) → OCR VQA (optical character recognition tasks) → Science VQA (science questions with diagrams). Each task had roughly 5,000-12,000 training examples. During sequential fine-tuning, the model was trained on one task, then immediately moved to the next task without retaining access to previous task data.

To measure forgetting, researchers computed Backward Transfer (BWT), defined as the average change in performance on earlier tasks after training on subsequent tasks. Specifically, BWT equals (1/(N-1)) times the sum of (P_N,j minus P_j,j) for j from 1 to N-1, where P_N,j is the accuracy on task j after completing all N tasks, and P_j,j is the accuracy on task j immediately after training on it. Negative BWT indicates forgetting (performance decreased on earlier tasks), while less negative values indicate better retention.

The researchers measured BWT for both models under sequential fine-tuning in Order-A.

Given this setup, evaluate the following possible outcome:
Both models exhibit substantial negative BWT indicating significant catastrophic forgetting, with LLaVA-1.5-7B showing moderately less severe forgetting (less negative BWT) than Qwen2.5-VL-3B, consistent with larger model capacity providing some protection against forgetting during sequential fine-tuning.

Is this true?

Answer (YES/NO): NO